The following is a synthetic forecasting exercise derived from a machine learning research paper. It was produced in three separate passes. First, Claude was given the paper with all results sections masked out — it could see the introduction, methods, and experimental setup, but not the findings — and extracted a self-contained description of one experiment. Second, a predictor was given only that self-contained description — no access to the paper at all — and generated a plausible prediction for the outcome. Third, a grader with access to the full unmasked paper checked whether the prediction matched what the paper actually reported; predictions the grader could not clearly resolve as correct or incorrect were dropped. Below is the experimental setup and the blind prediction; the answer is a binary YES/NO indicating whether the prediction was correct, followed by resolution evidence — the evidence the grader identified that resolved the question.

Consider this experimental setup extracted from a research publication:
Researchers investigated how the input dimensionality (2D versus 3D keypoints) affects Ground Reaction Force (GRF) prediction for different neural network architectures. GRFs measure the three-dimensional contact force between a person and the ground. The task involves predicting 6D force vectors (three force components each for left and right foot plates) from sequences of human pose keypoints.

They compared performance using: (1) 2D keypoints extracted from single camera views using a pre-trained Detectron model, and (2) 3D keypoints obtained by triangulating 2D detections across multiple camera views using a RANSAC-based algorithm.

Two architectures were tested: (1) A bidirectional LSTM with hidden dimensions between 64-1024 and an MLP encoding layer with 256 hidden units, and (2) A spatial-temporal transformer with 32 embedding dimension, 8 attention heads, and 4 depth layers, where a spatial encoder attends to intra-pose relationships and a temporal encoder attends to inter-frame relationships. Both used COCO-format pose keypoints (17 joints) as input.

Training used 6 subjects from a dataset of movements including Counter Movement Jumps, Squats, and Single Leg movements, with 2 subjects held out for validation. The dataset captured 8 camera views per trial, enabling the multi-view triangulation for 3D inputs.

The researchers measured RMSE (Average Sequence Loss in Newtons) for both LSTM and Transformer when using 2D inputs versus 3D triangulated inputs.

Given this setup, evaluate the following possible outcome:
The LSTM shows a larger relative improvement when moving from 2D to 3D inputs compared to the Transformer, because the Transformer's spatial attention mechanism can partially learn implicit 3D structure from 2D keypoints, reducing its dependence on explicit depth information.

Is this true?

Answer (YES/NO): YES